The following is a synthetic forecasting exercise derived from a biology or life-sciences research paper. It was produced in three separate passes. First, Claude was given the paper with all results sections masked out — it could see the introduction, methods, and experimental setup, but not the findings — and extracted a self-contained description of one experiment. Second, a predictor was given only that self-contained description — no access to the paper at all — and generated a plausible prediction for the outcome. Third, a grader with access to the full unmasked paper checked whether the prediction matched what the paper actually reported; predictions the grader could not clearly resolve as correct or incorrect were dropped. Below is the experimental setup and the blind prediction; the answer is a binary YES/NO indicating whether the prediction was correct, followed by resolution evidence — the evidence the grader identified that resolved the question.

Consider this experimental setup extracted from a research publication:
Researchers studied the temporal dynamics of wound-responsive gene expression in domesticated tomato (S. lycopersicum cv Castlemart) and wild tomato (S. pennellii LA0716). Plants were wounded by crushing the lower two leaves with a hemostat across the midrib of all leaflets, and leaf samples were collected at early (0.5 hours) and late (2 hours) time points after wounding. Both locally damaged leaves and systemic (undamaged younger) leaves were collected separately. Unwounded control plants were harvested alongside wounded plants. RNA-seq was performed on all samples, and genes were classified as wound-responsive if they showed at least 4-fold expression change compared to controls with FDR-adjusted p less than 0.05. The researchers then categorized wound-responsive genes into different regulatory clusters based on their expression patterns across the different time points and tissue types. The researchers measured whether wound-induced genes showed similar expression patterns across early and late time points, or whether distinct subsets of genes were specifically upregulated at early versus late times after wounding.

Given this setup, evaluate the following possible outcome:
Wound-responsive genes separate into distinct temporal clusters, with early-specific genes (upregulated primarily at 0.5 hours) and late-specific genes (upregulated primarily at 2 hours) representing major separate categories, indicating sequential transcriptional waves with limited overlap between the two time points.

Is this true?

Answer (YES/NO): NO